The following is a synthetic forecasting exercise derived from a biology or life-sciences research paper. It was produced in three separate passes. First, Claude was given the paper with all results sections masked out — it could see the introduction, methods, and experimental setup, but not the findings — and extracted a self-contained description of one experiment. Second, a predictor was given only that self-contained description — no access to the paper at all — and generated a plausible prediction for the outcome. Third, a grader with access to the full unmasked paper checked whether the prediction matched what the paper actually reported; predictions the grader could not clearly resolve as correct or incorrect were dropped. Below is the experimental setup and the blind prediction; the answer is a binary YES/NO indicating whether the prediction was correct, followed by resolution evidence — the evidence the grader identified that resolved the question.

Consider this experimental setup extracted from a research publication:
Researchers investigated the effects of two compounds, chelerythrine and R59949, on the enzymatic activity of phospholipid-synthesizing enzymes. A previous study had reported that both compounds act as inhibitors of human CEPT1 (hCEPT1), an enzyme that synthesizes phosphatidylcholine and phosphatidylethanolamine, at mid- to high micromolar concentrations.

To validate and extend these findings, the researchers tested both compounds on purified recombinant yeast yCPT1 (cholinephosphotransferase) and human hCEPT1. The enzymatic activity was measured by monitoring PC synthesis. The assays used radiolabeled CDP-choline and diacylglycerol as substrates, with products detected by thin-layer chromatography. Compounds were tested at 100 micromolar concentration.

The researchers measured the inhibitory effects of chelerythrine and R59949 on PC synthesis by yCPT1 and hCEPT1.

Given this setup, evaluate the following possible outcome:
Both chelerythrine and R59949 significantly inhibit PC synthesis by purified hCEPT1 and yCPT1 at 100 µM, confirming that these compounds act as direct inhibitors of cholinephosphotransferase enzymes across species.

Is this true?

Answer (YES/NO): NO